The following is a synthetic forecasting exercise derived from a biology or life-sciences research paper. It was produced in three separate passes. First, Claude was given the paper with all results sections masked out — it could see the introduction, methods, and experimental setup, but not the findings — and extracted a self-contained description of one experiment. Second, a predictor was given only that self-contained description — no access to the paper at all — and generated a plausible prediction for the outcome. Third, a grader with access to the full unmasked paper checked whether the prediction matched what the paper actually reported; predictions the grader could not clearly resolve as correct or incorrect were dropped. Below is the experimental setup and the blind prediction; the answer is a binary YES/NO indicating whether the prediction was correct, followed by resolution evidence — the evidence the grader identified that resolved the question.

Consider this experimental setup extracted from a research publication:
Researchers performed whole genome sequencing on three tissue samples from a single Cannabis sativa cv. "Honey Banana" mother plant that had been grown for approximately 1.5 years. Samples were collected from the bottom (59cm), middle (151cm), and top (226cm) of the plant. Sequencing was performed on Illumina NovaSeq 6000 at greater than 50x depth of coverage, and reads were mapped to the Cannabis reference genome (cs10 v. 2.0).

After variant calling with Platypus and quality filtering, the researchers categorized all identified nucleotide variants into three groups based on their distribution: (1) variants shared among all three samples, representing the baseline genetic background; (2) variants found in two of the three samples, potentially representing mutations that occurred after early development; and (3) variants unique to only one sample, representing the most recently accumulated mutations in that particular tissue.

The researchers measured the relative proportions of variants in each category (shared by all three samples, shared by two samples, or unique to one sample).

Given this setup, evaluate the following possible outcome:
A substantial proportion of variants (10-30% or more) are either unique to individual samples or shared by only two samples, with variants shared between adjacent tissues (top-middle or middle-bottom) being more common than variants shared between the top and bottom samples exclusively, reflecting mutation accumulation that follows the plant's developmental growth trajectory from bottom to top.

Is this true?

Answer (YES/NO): NO